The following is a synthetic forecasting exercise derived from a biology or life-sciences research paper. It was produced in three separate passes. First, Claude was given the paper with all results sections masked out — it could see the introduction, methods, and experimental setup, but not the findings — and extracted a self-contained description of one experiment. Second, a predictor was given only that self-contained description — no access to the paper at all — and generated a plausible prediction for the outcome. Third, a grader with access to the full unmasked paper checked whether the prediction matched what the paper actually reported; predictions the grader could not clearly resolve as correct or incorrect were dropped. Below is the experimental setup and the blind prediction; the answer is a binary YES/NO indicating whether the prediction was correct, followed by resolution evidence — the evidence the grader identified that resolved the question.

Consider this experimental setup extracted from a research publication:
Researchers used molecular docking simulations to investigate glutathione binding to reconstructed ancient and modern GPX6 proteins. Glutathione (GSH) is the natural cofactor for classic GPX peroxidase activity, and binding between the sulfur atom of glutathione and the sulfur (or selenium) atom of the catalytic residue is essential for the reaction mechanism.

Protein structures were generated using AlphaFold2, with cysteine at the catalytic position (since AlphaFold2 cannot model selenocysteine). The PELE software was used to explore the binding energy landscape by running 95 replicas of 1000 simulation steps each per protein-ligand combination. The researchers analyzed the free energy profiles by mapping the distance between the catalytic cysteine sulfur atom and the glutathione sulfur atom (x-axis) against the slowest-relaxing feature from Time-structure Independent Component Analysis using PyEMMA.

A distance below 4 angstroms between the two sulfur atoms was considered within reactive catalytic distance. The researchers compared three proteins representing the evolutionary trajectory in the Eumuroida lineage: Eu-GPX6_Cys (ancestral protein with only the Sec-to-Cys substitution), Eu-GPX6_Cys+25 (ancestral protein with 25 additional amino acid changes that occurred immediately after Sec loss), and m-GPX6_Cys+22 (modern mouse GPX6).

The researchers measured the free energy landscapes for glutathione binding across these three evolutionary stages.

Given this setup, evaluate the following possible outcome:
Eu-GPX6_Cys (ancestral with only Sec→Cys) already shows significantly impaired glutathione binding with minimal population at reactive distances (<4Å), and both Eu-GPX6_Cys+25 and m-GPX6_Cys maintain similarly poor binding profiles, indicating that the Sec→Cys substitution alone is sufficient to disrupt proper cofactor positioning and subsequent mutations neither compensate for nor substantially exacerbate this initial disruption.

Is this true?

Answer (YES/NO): NO